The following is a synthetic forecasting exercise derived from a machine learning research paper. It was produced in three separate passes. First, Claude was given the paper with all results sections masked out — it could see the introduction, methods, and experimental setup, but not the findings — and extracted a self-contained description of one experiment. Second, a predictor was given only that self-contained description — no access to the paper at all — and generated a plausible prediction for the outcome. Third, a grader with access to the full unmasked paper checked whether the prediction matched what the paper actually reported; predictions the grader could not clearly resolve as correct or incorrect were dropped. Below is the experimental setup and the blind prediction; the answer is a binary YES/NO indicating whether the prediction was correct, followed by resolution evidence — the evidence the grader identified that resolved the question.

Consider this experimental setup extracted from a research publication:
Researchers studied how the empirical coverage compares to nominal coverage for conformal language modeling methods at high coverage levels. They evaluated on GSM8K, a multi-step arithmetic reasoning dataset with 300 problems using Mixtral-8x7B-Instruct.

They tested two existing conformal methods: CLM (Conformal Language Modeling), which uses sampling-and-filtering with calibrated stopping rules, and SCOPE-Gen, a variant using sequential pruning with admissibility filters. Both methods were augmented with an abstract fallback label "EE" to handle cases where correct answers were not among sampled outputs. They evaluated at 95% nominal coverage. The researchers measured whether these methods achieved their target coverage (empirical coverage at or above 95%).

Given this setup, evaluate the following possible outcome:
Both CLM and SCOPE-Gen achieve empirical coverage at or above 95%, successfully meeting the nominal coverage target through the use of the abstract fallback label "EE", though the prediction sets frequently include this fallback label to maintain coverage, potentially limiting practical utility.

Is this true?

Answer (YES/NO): NO